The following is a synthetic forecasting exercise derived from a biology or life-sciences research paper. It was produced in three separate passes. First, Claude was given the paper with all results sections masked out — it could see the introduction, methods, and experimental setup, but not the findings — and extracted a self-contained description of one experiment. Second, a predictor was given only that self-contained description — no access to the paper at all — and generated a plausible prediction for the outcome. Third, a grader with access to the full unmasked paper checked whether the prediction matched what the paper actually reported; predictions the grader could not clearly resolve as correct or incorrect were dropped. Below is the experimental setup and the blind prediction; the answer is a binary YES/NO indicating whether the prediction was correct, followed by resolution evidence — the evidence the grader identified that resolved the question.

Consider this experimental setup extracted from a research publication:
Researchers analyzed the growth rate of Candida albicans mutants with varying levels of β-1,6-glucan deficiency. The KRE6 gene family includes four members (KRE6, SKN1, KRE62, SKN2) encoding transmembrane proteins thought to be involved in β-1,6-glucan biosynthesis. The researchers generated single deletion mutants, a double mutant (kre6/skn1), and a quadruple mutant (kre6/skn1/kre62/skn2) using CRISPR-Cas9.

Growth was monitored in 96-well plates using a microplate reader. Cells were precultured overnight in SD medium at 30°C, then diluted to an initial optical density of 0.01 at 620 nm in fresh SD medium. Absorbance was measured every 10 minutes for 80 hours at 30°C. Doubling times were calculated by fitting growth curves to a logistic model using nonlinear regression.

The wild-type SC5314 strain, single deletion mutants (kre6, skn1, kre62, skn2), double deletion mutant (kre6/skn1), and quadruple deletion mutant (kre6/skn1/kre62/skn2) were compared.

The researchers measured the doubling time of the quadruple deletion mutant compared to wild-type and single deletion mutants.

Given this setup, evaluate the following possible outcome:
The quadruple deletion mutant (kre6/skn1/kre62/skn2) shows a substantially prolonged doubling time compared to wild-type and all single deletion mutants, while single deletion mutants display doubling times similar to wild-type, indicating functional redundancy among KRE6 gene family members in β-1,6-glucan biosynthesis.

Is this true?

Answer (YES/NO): NO